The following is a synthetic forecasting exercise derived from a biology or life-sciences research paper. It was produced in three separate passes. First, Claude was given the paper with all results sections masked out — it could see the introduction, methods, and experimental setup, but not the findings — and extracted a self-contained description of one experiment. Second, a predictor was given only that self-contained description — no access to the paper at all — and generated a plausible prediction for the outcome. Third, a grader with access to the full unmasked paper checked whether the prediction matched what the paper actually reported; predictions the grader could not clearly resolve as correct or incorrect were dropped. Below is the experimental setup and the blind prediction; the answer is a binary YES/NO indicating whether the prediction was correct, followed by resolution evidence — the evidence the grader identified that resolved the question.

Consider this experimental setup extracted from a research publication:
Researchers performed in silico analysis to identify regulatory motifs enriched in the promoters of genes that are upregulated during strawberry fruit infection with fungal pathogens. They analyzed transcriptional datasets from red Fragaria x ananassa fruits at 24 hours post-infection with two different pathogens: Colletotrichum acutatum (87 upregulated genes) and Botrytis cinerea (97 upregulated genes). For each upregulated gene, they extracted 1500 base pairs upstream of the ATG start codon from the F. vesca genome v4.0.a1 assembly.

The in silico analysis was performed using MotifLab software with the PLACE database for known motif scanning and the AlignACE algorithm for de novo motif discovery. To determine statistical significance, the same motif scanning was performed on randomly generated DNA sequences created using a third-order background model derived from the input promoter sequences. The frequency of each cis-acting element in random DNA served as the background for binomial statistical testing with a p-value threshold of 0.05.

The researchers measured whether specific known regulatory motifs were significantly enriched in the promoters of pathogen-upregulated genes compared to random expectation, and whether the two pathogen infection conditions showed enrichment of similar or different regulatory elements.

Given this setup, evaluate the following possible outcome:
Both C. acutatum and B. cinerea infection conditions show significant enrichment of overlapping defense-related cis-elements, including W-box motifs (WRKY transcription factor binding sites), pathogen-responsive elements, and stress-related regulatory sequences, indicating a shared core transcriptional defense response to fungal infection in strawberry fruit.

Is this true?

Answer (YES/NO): NO